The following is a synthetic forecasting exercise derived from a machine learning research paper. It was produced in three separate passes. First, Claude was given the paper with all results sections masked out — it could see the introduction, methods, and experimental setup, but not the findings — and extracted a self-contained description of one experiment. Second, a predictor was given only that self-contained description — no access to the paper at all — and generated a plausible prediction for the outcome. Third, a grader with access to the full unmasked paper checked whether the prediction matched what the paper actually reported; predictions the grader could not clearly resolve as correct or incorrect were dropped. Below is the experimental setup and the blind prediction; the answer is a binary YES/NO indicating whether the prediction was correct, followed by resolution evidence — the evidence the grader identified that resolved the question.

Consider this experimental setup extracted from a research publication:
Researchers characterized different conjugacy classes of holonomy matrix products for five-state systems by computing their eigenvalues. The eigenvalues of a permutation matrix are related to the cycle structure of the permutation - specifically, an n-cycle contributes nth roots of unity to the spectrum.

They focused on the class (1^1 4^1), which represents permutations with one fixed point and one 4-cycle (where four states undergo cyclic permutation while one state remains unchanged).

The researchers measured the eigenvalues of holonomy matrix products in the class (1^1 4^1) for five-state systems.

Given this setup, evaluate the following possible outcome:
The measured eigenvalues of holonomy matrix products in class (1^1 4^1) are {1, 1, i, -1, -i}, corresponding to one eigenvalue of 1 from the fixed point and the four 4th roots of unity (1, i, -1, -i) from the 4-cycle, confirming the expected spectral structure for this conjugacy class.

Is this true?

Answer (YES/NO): YES